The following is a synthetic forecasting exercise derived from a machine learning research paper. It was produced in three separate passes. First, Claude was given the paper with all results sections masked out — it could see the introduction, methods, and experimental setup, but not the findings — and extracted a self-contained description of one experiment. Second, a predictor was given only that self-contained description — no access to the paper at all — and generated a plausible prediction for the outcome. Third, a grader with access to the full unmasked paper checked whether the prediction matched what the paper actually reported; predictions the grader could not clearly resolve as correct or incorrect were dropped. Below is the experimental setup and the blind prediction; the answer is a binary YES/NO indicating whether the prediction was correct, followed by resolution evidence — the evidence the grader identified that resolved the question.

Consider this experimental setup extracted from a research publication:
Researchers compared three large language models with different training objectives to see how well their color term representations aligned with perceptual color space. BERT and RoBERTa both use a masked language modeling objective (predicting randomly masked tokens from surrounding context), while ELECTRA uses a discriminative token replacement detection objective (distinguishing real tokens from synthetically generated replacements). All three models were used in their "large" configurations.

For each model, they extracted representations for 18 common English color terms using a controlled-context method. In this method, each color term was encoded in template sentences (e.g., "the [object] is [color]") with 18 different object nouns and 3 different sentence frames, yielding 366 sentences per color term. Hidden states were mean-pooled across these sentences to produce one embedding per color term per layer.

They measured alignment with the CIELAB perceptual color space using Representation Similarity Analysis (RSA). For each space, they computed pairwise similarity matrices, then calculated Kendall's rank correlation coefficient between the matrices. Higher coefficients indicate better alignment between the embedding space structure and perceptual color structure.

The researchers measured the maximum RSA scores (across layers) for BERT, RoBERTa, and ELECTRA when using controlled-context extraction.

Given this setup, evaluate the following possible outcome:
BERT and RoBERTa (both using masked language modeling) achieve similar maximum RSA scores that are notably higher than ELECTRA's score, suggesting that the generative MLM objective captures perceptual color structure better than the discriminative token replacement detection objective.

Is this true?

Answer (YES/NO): NO